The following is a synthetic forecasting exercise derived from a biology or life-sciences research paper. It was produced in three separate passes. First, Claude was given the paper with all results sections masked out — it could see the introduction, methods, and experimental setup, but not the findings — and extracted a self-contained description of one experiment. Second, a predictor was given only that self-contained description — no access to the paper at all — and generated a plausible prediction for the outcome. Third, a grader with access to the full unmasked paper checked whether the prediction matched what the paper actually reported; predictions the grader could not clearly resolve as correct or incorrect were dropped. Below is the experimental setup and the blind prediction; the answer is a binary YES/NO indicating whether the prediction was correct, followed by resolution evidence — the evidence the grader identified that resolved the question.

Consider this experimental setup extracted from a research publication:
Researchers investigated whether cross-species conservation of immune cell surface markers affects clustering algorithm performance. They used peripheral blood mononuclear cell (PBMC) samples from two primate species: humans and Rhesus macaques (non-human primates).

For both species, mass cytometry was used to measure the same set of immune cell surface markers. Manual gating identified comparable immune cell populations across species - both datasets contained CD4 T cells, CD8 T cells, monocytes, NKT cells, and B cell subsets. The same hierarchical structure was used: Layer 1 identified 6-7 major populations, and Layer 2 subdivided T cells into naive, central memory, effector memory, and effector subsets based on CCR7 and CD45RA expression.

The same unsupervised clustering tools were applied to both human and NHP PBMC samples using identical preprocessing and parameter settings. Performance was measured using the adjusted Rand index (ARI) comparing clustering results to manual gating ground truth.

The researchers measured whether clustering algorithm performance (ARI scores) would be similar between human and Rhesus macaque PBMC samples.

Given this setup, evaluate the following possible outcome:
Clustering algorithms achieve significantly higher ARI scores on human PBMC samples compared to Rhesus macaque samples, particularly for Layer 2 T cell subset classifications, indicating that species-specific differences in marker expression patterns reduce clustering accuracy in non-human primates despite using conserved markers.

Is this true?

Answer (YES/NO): NO